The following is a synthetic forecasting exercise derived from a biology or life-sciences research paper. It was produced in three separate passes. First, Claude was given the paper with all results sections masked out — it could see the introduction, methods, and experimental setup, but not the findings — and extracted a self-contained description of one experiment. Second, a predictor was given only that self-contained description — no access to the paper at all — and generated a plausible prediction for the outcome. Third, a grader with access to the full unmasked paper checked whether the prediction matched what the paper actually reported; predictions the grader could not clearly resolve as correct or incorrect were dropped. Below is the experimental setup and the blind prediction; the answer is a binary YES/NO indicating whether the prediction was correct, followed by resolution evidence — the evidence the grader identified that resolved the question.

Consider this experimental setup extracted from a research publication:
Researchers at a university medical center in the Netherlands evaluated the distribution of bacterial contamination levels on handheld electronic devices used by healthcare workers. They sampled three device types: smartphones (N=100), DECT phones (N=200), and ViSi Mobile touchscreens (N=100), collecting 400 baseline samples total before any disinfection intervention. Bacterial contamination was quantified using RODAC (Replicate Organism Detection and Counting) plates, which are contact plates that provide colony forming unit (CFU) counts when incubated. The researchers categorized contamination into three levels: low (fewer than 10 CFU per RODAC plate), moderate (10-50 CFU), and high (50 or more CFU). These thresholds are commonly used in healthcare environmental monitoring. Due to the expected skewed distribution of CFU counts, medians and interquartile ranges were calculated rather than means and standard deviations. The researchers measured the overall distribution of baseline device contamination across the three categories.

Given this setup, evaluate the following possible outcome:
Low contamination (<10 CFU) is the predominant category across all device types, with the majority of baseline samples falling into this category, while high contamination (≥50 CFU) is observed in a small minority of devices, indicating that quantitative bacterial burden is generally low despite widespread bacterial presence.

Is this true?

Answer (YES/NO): NO